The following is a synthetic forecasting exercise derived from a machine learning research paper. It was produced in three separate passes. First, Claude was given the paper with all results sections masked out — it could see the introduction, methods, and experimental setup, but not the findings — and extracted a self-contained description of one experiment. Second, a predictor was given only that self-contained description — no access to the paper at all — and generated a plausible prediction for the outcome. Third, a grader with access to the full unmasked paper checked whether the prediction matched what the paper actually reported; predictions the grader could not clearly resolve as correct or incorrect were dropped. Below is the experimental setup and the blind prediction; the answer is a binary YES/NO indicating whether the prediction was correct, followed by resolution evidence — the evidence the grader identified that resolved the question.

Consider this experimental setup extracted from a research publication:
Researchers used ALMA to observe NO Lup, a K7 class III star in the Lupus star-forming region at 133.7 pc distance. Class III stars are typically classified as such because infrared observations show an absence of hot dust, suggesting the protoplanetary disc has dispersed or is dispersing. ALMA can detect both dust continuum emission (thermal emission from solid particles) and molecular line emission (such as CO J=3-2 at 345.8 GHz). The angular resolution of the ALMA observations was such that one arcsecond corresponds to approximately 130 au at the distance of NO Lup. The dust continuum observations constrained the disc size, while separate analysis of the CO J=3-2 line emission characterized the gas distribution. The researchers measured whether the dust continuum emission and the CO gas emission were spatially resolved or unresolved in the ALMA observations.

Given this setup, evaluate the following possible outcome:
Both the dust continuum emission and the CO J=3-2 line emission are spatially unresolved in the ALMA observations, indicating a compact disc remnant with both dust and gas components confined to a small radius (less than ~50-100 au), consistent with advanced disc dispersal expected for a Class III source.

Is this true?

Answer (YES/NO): NO